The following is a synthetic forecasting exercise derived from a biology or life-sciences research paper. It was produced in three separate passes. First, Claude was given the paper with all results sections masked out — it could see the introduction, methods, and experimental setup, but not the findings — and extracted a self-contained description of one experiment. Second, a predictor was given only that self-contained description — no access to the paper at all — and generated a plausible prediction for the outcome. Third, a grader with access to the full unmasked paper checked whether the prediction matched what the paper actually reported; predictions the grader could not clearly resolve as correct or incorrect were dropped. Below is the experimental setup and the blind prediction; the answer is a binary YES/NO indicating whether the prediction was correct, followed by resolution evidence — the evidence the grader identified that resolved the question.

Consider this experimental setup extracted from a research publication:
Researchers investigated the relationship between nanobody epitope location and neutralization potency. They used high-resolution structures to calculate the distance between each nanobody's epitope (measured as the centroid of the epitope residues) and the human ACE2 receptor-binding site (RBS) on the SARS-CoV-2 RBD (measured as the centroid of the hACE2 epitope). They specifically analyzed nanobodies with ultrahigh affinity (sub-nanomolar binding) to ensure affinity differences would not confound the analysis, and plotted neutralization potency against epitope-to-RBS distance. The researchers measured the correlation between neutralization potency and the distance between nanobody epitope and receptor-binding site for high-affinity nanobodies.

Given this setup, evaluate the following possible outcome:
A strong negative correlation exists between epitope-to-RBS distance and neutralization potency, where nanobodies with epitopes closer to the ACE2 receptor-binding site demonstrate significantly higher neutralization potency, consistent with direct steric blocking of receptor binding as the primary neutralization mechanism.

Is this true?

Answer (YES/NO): YES